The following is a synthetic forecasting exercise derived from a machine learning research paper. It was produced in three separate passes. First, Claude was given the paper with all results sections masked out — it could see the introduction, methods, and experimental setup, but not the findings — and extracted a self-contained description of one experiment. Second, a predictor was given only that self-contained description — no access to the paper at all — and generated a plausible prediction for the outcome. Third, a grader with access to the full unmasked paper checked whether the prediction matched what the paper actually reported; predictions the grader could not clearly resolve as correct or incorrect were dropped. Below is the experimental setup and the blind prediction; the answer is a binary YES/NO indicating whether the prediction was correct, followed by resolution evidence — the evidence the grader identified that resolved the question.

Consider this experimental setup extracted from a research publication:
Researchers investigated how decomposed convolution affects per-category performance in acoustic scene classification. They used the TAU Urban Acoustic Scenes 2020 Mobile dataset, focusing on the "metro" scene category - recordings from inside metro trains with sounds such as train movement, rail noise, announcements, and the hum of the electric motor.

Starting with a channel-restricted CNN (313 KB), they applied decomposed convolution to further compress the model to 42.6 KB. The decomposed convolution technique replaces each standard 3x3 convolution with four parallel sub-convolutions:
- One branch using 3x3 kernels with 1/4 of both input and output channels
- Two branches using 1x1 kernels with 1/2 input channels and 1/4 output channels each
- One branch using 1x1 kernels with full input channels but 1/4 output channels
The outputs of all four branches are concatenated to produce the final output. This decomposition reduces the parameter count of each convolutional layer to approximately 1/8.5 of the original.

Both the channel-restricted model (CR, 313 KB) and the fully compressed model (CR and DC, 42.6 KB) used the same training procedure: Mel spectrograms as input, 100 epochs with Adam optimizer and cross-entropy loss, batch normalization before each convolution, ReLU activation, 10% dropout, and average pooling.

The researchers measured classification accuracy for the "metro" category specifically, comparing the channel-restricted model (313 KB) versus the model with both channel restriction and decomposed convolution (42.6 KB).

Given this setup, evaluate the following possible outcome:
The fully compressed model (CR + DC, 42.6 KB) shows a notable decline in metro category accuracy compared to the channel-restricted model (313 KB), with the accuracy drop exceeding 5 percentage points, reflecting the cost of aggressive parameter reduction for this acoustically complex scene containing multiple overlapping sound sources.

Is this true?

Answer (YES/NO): NO